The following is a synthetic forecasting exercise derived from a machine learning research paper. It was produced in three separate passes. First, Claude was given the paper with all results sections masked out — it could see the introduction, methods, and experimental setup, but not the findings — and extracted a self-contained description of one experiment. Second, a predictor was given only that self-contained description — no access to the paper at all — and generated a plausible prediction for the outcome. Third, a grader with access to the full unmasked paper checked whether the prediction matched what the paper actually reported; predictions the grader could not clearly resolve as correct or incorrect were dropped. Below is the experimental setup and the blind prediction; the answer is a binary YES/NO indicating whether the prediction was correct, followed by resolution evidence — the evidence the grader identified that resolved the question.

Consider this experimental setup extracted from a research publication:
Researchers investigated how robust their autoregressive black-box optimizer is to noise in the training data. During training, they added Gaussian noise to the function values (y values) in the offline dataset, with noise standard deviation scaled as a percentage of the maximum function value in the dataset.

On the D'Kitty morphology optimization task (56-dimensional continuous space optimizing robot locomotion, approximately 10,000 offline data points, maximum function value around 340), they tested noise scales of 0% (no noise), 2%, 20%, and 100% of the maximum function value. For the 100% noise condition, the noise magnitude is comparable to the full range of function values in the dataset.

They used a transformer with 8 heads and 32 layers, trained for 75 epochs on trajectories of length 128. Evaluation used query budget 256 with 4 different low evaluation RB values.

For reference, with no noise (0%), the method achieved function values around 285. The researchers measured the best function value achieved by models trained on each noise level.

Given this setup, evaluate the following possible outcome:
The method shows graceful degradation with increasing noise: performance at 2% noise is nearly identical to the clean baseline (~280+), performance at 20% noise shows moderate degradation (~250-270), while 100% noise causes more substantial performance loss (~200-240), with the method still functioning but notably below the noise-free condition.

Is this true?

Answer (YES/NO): NO